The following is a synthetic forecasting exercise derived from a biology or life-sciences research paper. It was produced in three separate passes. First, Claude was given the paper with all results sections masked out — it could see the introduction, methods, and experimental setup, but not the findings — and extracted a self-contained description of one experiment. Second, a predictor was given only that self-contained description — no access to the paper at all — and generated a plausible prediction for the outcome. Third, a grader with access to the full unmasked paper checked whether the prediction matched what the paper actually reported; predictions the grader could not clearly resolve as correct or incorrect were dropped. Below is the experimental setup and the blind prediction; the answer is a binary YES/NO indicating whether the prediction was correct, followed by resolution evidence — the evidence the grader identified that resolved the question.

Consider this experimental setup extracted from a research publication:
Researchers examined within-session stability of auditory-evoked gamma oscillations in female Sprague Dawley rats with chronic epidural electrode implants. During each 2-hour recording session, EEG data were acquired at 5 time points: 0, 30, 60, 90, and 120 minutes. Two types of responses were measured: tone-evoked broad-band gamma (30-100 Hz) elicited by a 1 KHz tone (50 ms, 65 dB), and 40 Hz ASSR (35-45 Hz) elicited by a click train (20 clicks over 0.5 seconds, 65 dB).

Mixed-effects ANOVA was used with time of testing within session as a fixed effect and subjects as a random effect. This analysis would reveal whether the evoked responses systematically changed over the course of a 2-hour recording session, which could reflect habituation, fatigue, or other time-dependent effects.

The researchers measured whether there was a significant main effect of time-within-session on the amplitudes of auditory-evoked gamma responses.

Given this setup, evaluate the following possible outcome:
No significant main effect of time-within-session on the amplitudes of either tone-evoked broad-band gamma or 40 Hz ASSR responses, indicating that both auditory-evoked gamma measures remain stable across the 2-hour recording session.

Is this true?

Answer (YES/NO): NO